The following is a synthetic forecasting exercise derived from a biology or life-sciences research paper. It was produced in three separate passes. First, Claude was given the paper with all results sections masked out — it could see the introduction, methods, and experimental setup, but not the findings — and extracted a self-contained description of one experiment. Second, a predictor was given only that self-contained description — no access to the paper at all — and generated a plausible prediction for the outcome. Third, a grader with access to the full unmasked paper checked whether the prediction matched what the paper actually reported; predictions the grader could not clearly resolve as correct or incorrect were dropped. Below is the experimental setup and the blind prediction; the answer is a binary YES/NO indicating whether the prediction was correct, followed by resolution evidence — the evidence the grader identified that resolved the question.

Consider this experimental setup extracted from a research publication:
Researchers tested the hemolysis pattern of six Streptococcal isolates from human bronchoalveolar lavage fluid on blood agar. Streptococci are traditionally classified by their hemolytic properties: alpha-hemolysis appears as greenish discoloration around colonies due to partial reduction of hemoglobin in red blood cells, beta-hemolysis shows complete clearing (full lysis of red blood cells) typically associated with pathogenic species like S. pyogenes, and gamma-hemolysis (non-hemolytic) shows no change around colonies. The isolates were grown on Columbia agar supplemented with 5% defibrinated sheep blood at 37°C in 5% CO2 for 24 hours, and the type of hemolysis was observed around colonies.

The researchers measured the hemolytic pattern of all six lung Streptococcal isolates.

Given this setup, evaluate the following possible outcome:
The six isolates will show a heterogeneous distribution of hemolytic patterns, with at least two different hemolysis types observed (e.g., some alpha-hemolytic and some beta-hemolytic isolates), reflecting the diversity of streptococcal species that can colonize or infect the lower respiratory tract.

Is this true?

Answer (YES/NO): YES